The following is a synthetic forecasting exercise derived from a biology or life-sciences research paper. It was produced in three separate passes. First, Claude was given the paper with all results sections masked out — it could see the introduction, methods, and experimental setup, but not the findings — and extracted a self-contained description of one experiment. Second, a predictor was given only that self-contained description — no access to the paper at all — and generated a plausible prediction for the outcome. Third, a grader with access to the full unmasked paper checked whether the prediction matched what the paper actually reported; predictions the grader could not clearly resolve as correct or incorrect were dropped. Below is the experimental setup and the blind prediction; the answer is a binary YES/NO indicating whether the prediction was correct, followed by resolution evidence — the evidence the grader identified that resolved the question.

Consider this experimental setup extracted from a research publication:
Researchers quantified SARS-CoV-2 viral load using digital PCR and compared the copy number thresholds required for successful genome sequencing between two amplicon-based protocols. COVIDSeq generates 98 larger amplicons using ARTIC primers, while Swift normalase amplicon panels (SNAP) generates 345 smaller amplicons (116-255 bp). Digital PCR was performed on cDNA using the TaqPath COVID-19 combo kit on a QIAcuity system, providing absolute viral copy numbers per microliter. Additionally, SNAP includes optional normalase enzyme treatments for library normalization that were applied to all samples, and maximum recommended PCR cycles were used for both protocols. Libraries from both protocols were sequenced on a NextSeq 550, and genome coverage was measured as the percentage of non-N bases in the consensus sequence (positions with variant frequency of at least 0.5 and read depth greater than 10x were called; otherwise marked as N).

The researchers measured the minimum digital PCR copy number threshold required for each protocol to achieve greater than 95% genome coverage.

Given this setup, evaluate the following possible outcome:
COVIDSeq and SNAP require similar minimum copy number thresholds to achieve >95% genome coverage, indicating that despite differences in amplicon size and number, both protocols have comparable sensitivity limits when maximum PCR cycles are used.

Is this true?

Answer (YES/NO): NO